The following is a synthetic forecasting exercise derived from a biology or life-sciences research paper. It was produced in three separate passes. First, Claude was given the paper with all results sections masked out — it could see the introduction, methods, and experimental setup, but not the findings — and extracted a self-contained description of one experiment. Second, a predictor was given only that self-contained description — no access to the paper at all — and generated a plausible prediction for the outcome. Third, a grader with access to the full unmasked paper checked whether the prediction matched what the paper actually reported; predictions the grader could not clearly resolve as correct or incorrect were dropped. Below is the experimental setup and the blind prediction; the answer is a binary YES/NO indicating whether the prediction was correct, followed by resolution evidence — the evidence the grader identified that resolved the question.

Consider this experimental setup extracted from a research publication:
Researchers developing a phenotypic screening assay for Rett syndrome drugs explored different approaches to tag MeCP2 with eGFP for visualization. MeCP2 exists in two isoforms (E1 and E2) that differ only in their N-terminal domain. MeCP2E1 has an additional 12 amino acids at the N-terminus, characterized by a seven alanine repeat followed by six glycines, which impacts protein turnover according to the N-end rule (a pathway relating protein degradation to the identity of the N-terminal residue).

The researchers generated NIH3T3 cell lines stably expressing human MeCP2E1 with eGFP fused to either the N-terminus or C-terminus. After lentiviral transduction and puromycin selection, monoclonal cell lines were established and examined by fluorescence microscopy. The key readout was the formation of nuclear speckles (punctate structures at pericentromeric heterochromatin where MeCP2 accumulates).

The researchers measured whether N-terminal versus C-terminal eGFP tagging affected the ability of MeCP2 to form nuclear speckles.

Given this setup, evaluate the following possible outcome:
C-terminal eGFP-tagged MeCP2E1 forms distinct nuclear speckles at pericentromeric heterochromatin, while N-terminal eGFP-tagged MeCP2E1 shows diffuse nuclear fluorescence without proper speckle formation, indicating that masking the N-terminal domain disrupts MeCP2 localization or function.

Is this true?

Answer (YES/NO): NO